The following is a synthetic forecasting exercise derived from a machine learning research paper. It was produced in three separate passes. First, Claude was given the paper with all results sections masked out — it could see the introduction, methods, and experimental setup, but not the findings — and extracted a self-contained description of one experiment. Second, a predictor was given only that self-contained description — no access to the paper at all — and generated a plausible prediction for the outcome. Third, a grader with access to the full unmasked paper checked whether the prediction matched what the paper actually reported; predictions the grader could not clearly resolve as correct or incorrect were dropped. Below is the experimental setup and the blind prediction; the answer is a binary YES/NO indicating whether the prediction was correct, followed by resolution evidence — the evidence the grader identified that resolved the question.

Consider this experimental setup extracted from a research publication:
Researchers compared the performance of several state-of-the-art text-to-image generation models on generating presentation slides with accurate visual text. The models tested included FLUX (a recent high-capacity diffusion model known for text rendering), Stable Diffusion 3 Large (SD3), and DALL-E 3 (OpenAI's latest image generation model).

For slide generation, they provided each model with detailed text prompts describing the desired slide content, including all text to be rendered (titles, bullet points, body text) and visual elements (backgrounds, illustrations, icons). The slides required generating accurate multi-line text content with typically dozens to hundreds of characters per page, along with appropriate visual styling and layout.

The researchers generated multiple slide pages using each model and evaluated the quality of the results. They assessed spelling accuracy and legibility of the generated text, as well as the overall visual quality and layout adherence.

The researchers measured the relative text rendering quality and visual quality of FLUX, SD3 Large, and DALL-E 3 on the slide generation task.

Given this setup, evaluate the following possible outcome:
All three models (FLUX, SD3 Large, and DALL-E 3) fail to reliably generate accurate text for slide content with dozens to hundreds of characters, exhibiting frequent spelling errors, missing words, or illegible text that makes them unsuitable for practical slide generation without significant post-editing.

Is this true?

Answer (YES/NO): YES